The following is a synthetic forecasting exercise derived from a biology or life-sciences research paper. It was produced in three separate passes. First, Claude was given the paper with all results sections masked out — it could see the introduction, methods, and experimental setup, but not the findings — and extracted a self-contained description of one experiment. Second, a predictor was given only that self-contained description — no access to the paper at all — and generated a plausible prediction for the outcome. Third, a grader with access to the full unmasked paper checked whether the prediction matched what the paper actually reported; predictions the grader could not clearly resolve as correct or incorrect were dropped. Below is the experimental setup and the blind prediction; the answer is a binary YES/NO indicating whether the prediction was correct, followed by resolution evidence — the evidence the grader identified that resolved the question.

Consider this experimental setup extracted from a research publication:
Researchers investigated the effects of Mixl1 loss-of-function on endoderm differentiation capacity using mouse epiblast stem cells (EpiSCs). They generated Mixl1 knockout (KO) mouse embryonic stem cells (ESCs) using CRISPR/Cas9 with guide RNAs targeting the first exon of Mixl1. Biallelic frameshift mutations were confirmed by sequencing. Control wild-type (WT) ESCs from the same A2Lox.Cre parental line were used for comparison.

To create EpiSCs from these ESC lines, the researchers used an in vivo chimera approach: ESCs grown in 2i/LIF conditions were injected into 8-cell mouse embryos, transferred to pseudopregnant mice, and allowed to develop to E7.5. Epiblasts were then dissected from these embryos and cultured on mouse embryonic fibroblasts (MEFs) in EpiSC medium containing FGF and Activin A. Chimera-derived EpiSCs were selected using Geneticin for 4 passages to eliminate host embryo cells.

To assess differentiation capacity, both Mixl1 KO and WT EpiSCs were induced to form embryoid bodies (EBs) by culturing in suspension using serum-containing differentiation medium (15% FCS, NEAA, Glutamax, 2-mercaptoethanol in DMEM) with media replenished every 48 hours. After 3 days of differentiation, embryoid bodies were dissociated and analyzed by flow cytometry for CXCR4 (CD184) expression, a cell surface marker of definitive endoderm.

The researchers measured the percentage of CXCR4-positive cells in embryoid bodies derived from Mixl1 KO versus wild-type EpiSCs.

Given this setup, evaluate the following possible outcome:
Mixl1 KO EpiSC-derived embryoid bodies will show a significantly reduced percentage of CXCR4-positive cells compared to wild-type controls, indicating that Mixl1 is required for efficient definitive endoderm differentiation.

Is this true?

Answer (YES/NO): NO